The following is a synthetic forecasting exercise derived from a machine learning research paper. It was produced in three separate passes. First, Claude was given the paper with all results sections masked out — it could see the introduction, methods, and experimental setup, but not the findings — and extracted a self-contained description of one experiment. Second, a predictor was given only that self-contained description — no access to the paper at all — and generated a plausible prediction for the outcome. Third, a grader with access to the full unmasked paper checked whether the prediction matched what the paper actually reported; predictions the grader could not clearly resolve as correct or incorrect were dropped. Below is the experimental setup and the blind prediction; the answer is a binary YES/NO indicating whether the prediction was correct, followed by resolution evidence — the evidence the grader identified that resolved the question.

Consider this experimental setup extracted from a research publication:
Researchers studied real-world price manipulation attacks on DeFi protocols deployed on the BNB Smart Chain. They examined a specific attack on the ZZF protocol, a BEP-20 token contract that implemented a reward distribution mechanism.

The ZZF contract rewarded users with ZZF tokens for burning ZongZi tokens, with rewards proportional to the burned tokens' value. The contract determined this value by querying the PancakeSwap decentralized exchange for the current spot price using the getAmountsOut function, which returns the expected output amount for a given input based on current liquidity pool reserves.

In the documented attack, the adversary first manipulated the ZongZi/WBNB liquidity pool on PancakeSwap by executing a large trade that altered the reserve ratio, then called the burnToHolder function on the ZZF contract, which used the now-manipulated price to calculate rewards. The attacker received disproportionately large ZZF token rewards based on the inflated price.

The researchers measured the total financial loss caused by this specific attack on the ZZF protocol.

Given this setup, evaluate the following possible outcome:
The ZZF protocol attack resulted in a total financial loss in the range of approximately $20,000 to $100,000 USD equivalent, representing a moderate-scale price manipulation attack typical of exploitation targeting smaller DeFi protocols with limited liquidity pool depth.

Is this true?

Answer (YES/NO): NO